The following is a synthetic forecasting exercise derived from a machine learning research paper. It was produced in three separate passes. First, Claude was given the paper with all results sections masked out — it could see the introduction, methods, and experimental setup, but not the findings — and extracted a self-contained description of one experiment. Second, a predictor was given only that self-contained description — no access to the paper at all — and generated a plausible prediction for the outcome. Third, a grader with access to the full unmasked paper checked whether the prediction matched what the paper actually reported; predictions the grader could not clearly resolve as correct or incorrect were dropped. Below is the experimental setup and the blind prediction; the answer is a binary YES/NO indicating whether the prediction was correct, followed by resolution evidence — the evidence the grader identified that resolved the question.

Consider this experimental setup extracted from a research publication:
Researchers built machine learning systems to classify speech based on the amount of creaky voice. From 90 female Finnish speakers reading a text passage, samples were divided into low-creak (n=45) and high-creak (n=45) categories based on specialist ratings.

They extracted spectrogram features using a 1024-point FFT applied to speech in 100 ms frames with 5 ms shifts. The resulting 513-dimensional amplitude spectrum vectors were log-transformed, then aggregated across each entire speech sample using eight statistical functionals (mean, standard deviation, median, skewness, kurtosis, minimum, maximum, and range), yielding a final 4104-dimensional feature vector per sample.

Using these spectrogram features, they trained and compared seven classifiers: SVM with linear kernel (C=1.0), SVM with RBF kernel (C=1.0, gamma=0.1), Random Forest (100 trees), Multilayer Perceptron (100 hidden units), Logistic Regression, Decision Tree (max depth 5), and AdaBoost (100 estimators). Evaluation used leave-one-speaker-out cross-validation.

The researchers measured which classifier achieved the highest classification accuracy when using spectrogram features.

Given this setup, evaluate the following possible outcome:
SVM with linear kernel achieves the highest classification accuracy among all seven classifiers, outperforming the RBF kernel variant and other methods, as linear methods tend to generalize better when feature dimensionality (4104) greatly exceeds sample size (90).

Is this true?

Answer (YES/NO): NO